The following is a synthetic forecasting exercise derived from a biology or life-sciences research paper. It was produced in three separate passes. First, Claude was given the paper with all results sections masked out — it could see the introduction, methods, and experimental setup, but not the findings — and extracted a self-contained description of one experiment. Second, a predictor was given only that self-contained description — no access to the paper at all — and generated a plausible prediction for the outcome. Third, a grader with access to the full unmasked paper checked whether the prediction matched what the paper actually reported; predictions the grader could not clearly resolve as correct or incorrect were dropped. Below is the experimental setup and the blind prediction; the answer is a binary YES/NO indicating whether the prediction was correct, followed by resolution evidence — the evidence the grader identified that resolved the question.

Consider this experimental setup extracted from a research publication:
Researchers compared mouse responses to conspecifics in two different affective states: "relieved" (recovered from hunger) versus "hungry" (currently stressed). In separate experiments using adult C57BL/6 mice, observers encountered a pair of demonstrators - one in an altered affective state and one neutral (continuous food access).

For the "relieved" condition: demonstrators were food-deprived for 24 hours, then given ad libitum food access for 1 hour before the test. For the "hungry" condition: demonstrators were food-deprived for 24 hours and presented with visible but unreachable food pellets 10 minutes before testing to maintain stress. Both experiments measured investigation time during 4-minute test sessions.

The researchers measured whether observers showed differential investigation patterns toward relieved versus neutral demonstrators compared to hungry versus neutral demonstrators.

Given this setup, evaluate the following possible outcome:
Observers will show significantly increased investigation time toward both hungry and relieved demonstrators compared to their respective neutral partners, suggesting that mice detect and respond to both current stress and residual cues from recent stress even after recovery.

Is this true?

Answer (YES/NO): YES